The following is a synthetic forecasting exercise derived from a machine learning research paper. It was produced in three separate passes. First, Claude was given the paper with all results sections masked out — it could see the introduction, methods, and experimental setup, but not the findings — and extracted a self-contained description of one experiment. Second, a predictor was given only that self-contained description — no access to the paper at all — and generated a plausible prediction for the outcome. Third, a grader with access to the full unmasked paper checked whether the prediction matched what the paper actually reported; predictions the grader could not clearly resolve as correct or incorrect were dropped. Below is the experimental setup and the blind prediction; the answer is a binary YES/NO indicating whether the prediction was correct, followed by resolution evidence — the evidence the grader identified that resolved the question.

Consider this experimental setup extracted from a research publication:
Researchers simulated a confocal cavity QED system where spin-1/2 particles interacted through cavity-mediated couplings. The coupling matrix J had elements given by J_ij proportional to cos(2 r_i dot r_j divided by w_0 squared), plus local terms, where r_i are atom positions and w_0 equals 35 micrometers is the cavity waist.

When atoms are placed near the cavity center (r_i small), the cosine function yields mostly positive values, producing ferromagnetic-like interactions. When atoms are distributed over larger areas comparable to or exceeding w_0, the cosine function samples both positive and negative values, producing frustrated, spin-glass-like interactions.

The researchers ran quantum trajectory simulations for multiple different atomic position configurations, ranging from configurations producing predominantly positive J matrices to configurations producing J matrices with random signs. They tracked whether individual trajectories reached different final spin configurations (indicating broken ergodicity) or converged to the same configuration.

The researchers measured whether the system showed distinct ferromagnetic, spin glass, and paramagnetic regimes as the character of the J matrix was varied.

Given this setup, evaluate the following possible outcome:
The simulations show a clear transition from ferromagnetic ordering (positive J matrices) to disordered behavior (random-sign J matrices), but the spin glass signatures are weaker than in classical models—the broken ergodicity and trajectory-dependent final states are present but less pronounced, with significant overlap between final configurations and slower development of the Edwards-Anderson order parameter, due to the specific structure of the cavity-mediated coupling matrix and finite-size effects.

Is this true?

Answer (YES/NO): NO